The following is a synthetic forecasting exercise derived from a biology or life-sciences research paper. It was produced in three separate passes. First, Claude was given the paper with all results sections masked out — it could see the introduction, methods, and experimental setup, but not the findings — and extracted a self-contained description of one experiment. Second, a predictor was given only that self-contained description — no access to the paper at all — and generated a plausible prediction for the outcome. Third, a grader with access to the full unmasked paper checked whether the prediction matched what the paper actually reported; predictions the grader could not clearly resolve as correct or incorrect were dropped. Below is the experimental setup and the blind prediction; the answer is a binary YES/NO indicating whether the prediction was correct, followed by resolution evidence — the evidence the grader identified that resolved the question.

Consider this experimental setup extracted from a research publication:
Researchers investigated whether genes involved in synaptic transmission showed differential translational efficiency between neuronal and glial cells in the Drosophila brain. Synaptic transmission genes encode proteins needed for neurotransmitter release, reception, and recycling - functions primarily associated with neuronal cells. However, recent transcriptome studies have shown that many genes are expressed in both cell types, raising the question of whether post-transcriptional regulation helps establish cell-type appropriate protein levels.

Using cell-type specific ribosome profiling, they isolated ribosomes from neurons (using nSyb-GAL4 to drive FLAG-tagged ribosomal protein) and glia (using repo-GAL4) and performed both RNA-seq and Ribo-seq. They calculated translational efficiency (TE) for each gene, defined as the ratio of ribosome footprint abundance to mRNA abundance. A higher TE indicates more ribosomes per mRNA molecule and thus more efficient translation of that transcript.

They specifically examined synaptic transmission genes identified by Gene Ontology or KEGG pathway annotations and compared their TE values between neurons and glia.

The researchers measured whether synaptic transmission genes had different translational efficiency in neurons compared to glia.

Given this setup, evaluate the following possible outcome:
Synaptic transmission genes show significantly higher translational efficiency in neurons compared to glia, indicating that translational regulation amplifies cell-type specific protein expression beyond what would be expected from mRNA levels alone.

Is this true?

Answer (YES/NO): YES